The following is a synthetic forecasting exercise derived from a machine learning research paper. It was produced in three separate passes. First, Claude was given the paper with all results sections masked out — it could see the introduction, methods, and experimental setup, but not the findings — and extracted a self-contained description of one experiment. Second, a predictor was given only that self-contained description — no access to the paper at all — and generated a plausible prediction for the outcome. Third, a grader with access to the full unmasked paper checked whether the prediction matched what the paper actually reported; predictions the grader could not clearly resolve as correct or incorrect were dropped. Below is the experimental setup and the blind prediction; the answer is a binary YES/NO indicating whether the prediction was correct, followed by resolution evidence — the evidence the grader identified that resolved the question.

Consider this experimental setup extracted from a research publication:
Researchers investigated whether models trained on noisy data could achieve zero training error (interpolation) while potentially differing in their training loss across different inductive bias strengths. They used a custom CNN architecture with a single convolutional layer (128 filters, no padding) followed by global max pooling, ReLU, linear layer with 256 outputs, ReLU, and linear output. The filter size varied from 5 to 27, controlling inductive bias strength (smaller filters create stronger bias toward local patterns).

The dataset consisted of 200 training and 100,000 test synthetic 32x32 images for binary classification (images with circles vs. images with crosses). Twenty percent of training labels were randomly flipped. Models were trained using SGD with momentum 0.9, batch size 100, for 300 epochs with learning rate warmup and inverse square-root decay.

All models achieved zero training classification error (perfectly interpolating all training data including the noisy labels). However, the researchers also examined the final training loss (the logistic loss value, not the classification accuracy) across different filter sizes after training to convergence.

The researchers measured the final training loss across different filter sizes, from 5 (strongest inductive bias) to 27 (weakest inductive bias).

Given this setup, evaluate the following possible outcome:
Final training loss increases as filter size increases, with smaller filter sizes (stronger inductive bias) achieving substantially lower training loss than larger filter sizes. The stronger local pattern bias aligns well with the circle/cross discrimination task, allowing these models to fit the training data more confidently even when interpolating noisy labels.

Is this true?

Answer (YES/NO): NO